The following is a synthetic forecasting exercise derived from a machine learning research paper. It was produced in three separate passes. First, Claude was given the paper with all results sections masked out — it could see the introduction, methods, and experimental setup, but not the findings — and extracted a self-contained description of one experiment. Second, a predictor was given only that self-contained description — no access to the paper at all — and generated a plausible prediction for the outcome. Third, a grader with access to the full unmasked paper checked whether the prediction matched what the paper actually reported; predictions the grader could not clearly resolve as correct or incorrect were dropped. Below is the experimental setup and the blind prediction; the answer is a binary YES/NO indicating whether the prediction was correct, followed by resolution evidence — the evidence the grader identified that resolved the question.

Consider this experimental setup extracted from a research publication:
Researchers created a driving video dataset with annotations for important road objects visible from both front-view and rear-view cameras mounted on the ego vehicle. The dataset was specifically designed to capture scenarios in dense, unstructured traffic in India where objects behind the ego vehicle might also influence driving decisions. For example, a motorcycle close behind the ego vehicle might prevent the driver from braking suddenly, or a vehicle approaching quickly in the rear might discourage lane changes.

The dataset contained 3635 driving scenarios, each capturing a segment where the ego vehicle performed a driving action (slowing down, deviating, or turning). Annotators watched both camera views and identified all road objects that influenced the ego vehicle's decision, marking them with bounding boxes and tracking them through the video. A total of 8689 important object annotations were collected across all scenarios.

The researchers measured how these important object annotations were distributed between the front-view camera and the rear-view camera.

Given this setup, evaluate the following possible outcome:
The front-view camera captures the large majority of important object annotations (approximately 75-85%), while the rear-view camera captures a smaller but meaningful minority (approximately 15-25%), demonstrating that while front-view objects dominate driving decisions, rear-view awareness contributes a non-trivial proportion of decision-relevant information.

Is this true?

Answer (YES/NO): NO